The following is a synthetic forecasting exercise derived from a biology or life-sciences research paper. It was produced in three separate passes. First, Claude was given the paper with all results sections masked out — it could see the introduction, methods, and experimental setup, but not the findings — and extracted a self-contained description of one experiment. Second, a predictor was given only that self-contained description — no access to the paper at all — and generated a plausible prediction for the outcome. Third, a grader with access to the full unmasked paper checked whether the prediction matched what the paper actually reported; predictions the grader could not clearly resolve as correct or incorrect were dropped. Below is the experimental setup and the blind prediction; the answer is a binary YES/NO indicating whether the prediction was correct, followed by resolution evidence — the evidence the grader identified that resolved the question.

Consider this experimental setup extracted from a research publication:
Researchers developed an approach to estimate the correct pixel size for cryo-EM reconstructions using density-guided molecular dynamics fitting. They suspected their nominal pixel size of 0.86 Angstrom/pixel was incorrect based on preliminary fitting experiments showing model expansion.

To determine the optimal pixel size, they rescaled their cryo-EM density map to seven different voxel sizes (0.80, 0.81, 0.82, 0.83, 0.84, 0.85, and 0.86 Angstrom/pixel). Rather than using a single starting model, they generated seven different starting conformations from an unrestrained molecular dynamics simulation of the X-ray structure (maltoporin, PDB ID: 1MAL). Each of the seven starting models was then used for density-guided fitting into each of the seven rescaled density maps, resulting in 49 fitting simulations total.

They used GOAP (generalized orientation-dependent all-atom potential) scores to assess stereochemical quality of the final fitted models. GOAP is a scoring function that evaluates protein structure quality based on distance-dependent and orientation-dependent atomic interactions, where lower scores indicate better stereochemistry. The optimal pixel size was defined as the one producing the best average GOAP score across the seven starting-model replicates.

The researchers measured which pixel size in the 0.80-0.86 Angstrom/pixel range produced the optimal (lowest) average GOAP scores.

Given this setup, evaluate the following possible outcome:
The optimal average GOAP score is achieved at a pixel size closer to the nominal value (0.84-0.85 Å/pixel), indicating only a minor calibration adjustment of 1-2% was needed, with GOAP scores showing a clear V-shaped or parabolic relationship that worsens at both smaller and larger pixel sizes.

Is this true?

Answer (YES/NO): NO